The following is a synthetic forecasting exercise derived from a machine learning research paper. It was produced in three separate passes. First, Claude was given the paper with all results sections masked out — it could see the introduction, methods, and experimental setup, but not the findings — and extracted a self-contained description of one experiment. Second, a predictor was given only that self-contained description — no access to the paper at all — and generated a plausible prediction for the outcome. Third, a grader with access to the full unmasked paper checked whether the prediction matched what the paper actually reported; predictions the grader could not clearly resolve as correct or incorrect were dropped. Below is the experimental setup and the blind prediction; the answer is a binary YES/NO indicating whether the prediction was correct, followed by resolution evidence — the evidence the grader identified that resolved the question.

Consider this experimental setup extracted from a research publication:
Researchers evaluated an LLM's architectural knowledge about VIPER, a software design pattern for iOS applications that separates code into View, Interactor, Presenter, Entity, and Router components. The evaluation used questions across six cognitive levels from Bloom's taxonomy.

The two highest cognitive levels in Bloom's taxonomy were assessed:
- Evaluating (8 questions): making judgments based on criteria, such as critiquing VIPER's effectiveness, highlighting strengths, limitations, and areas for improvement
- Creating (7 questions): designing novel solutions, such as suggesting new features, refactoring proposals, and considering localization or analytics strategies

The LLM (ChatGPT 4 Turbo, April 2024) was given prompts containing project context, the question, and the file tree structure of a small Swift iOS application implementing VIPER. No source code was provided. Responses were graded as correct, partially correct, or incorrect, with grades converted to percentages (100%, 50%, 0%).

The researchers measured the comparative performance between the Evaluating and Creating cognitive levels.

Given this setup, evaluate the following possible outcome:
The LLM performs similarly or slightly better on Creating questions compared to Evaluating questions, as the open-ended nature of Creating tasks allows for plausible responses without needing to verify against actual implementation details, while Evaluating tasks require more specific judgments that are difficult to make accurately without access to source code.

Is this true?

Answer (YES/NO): YES